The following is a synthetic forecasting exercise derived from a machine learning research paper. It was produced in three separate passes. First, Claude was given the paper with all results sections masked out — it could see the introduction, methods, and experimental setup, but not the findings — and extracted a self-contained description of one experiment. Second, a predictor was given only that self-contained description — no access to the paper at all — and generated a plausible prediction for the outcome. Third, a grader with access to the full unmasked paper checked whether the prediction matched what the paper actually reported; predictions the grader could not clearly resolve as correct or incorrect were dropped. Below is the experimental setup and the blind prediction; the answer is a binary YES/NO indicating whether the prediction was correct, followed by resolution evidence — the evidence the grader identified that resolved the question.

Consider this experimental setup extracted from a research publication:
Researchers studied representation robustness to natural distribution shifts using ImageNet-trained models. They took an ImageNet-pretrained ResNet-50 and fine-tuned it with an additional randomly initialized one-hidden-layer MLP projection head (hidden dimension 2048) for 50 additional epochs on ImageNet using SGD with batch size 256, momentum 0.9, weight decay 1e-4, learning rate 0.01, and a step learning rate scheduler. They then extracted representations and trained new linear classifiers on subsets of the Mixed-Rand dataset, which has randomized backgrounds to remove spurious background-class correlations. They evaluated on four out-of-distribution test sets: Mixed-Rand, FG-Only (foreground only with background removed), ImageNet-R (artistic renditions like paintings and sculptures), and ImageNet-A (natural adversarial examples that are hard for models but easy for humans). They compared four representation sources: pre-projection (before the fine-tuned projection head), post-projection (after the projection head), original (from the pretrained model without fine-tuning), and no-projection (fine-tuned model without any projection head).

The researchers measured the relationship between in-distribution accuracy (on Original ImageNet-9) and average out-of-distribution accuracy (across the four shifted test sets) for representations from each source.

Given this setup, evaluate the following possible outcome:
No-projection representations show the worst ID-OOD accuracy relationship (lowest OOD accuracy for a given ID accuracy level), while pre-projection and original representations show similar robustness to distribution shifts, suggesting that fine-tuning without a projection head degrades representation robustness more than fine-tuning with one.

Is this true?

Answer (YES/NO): NO